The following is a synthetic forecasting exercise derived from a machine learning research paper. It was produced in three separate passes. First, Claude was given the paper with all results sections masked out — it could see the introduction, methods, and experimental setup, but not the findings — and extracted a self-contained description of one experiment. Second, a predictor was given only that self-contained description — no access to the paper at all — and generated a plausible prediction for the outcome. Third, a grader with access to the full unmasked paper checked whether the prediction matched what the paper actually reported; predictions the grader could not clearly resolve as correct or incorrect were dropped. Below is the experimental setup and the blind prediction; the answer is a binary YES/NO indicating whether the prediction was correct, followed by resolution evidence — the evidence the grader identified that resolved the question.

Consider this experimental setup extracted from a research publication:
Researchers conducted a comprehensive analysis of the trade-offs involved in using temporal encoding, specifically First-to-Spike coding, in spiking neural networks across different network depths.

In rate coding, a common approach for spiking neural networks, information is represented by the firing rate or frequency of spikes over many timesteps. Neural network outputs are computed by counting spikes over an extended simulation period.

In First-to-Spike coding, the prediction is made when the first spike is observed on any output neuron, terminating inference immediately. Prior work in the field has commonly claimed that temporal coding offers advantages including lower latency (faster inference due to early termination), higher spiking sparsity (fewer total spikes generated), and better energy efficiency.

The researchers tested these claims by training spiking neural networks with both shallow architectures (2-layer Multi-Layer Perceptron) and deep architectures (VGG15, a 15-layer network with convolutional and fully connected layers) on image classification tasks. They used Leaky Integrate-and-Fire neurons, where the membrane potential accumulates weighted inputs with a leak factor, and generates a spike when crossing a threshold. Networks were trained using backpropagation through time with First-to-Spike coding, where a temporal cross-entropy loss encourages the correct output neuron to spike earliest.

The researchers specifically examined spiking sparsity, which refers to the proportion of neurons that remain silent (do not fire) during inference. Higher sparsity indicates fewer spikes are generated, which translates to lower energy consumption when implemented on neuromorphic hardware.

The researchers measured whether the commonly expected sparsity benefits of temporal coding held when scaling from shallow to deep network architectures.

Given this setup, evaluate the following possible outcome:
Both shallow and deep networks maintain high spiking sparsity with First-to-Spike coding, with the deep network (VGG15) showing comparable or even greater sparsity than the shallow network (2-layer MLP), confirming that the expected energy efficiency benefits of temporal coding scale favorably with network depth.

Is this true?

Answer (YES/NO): NO